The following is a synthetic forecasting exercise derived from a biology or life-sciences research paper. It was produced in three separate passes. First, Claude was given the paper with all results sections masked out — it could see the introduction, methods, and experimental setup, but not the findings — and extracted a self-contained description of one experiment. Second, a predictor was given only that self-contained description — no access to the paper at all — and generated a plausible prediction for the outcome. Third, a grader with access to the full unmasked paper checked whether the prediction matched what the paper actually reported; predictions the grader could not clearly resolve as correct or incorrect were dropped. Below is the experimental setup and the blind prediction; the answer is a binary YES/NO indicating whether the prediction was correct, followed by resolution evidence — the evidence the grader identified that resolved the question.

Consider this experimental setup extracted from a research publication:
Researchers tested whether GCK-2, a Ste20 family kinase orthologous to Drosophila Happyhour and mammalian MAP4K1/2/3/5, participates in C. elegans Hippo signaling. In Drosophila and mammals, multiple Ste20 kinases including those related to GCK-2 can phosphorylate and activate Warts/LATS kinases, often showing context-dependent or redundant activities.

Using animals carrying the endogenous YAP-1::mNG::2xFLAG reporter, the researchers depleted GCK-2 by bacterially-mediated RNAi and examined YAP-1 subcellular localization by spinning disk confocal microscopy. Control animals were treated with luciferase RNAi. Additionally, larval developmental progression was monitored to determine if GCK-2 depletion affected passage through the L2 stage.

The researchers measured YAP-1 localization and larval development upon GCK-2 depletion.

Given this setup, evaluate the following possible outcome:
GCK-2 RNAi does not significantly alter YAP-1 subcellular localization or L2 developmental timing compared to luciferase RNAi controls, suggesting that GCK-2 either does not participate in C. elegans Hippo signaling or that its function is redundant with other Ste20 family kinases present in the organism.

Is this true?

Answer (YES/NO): YES